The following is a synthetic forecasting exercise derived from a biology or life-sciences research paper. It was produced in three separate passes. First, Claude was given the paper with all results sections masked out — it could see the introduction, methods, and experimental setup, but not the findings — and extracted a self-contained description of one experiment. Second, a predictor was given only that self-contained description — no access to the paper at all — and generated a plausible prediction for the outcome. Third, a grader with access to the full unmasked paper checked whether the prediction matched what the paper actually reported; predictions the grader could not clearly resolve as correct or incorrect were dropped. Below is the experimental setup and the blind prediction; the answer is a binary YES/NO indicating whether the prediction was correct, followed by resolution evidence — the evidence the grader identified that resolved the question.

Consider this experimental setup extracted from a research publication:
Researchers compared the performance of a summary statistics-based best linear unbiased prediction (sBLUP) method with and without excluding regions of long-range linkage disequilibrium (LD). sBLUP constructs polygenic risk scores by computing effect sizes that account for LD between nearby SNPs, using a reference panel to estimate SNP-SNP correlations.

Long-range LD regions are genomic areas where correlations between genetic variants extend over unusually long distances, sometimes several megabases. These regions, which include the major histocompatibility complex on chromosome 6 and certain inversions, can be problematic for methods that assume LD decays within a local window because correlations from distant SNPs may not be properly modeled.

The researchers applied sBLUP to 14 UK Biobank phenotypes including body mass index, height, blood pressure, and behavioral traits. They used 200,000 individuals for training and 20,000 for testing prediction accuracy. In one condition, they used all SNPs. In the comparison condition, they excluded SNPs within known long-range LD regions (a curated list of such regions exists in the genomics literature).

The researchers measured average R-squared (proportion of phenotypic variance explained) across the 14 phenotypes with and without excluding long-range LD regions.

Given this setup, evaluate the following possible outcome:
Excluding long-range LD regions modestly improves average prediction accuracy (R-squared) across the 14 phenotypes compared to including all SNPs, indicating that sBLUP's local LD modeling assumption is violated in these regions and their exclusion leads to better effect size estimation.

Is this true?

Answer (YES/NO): YES